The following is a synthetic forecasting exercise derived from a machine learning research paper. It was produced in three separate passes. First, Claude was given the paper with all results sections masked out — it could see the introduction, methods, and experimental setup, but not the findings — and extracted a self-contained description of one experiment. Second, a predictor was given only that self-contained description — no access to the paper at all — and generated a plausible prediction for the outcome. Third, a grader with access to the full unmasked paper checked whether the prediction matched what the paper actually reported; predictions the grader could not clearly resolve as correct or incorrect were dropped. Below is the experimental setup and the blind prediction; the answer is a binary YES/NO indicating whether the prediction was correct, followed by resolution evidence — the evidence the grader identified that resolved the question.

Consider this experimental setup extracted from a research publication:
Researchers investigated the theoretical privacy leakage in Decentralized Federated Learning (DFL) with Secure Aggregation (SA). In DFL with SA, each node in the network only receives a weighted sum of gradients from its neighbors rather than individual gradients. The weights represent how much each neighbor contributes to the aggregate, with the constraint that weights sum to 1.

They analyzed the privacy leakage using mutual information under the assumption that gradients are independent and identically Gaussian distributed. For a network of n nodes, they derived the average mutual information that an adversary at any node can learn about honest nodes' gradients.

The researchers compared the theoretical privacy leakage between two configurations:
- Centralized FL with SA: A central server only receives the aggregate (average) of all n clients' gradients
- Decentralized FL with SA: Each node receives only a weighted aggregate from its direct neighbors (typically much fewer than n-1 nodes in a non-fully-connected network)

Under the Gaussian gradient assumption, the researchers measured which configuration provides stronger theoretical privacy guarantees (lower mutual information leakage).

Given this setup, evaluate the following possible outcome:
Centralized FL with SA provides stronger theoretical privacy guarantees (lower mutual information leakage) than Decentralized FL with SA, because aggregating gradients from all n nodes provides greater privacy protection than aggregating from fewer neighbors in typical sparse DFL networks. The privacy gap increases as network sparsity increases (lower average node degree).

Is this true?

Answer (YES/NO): YES